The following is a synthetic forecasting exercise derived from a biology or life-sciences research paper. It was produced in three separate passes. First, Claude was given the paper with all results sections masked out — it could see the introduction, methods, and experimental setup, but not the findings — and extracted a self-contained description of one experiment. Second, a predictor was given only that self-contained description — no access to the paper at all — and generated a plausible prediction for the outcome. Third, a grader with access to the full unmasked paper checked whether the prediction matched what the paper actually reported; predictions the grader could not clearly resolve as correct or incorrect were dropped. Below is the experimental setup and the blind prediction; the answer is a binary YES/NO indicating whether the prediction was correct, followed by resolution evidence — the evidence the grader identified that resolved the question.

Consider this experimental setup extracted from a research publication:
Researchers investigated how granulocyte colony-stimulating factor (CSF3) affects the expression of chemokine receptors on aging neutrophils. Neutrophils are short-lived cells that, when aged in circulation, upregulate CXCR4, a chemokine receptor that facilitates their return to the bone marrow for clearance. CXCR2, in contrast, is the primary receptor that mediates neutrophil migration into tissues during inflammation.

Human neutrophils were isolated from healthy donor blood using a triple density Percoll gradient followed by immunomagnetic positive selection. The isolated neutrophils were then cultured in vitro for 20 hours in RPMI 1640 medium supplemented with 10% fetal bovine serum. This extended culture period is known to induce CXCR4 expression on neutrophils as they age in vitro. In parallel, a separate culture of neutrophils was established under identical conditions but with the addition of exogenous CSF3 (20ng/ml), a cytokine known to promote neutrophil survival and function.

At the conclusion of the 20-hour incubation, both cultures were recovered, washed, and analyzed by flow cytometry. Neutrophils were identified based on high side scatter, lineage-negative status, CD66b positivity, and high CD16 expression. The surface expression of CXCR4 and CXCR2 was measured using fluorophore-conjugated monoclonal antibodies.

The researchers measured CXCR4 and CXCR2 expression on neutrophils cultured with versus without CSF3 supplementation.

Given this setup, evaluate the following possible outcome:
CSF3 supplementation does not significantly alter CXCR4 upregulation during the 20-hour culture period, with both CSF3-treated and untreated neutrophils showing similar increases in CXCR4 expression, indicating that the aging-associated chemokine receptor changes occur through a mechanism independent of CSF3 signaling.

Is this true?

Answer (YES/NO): NO